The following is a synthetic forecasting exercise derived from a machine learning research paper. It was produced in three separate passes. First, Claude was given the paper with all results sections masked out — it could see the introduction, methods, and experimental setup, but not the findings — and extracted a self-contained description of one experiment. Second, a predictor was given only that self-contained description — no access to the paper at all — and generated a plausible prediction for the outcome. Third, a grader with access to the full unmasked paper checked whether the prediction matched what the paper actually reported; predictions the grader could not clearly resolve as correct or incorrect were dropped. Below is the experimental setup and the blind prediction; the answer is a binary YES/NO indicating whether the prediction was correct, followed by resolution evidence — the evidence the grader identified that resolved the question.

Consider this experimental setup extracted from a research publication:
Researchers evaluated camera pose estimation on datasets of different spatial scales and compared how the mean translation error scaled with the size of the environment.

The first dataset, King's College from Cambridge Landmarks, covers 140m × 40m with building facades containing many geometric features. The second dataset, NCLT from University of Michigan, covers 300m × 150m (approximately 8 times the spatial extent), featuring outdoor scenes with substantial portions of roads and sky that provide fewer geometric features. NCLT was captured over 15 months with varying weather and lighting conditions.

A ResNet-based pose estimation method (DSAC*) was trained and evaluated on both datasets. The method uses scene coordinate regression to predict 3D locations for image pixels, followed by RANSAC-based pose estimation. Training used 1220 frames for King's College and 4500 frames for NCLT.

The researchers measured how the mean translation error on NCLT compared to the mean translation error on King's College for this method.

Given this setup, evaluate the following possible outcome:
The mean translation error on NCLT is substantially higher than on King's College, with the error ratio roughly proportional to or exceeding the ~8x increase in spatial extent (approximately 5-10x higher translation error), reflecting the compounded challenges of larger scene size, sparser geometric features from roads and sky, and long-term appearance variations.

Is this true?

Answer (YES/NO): NO